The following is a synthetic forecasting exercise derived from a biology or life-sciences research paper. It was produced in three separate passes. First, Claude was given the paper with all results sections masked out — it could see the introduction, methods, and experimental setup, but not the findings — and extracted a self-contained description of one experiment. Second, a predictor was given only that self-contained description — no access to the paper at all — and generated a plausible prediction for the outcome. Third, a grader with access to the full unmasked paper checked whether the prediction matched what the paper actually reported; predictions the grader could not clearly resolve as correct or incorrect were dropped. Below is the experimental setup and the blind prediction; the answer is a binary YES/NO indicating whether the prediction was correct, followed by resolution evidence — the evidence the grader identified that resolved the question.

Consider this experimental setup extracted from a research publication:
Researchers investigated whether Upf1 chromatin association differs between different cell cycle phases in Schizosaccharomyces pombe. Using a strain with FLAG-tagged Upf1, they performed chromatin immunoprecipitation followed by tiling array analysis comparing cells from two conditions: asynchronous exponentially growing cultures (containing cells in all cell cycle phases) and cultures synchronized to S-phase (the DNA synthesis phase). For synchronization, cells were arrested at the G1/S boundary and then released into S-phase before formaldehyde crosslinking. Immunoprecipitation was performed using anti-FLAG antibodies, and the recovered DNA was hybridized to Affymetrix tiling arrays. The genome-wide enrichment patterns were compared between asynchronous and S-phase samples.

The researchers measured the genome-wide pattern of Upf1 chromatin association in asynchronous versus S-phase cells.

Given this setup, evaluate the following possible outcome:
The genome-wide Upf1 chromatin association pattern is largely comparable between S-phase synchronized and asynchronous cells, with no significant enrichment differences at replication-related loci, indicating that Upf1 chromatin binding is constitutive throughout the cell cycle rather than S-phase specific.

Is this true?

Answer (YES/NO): NO